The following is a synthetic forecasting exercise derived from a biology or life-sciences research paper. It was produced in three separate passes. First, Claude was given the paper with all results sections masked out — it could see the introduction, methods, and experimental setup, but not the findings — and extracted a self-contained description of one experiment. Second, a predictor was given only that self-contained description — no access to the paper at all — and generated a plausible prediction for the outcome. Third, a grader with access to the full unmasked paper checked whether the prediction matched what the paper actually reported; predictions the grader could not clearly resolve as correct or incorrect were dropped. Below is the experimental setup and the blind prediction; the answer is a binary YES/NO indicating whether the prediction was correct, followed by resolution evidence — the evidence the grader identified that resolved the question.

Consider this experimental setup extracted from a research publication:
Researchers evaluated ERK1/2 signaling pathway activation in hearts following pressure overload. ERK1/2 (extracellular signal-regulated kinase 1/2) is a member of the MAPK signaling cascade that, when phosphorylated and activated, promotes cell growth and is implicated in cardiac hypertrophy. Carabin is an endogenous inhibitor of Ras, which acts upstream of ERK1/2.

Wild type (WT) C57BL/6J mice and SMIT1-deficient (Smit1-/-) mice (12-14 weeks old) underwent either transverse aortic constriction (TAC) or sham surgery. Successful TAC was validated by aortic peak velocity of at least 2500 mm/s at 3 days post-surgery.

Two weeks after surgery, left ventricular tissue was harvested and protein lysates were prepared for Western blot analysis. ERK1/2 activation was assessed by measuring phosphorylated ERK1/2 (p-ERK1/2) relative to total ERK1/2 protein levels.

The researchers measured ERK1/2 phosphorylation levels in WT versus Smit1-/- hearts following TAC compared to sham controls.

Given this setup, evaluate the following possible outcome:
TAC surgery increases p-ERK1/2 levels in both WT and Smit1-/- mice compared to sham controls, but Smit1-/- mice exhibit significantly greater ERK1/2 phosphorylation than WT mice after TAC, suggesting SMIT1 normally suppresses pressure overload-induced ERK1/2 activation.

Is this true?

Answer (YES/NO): NO